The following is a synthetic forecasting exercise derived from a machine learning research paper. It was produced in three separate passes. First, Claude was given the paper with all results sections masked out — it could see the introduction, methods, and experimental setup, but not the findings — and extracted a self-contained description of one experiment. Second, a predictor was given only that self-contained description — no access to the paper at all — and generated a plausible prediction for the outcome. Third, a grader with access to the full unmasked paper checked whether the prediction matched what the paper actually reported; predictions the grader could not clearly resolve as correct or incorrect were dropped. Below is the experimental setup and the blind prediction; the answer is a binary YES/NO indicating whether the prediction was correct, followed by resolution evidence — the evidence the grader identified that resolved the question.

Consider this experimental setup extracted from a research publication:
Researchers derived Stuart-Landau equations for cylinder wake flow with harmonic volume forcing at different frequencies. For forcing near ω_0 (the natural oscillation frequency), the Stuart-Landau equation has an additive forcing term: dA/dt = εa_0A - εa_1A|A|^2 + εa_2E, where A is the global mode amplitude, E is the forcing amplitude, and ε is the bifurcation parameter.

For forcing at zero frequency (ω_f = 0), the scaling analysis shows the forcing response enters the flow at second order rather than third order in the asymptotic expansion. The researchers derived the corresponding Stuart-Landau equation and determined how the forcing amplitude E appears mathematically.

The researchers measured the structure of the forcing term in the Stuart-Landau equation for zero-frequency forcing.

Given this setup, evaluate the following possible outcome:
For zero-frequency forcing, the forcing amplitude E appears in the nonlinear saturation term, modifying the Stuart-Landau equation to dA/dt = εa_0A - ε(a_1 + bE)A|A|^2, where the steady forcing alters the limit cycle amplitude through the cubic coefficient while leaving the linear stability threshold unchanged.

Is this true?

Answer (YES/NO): NO